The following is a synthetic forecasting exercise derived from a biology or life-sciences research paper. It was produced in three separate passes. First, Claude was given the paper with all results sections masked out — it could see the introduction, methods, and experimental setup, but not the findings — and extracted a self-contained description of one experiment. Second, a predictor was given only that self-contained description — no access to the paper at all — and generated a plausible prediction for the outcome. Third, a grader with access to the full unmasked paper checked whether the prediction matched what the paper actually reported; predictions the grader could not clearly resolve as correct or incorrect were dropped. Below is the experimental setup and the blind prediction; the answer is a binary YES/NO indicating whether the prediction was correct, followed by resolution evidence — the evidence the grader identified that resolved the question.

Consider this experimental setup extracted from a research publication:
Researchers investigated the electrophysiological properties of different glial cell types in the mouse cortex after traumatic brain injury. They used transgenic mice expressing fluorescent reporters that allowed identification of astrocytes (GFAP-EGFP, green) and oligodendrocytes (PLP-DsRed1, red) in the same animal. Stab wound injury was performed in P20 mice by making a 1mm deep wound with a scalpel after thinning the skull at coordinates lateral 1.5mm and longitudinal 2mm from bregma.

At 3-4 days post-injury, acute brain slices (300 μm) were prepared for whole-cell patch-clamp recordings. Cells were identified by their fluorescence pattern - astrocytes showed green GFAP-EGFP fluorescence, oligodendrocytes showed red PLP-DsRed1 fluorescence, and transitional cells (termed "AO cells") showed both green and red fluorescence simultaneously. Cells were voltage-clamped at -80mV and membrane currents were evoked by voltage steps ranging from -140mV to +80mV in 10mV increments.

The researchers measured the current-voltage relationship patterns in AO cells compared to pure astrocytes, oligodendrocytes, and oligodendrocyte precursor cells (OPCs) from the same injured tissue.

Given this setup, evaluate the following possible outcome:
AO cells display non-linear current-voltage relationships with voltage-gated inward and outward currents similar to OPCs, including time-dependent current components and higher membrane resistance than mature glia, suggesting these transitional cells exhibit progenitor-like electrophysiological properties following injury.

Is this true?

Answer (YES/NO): NO